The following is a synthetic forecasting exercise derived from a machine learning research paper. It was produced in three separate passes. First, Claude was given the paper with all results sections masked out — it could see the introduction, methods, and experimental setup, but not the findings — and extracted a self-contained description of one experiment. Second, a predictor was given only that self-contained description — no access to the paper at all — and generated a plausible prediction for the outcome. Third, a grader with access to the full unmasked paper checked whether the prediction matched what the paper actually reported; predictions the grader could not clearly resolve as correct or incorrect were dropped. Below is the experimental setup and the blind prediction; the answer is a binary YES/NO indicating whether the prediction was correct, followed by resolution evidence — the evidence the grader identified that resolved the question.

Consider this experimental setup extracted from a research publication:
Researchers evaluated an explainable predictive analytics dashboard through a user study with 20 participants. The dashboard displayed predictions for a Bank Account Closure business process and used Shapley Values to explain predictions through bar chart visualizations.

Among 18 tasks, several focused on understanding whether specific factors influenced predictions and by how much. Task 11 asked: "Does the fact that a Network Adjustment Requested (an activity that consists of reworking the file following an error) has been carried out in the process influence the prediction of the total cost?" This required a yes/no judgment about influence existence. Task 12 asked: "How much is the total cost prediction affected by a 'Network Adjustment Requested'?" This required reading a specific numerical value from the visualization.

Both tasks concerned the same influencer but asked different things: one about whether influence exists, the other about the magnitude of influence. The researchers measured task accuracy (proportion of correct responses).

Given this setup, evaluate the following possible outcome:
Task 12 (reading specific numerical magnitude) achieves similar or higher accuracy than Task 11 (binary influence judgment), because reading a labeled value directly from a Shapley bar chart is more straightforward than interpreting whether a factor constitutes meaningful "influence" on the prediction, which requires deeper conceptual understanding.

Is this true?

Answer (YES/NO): NO